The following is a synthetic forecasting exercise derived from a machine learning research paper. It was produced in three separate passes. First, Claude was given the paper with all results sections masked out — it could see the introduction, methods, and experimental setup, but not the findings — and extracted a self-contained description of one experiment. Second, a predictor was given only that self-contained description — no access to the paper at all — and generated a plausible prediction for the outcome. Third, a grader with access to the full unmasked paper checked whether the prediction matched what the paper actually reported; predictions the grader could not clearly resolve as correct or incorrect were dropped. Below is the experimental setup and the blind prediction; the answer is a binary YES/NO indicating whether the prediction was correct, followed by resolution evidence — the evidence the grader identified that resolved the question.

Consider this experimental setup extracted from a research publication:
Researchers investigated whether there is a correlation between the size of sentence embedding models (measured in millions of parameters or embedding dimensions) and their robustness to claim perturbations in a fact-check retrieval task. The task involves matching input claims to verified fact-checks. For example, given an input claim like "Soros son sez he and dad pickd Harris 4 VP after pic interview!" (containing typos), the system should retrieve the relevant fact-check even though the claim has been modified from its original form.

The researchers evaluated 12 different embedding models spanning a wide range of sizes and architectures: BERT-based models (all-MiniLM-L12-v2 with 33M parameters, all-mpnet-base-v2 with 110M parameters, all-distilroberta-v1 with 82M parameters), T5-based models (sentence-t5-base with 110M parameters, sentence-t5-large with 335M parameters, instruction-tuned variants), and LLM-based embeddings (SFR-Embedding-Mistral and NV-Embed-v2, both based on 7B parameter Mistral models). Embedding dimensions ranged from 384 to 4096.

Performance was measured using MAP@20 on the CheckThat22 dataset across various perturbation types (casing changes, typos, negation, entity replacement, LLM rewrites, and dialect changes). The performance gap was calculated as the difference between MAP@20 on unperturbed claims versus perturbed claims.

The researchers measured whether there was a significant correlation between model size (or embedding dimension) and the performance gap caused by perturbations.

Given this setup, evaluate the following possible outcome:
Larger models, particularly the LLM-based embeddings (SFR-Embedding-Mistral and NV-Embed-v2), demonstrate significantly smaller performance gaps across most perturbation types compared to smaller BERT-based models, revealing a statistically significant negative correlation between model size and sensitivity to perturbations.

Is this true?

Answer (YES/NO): NO